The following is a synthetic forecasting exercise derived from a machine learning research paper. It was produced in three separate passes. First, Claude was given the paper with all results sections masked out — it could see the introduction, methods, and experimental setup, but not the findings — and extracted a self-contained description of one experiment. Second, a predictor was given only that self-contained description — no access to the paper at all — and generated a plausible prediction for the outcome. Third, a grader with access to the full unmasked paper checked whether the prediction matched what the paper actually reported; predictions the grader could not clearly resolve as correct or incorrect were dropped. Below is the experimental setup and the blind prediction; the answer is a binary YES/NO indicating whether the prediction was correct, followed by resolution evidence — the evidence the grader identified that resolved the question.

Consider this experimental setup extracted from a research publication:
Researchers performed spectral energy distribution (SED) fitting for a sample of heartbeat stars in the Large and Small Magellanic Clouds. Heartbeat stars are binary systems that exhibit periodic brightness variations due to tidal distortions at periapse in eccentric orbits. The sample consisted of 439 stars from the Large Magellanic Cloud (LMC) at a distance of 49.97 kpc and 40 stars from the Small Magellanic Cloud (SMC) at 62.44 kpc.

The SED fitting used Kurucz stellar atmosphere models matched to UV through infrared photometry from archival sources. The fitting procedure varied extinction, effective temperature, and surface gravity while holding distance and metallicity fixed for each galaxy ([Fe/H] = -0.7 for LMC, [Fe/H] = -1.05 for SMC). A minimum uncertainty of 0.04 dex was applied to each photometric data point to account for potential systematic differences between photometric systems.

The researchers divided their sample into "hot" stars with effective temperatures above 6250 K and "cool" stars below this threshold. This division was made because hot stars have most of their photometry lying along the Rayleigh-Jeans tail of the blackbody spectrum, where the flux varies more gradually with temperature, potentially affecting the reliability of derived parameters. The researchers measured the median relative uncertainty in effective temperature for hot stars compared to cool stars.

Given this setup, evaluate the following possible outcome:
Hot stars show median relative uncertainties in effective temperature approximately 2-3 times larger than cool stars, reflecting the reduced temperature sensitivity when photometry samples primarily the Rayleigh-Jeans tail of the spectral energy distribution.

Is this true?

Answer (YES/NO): YES